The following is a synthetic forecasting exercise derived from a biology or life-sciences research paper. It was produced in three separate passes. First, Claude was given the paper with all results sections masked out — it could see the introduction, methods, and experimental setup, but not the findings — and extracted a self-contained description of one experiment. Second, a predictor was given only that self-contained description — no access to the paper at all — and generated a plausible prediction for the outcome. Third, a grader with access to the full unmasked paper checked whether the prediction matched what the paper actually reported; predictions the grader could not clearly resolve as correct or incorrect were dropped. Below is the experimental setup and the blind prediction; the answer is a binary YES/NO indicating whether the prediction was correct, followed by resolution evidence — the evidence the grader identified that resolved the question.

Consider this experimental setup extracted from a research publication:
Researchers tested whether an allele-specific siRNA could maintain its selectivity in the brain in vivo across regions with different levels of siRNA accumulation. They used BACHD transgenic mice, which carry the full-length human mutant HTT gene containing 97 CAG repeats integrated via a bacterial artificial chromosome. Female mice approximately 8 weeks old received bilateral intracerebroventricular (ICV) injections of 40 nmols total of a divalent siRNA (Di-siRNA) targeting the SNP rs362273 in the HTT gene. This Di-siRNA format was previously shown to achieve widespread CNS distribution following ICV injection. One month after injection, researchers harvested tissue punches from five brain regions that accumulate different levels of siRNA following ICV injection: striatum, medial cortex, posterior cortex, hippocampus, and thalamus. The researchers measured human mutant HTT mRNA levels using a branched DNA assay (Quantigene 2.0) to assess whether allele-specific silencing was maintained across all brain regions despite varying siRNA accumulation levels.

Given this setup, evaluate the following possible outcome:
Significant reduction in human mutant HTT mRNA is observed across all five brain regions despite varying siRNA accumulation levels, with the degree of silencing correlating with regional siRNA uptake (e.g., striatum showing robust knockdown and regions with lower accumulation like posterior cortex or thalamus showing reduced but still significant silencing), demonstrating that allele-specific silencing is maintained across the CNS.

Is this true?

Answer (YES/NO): NO